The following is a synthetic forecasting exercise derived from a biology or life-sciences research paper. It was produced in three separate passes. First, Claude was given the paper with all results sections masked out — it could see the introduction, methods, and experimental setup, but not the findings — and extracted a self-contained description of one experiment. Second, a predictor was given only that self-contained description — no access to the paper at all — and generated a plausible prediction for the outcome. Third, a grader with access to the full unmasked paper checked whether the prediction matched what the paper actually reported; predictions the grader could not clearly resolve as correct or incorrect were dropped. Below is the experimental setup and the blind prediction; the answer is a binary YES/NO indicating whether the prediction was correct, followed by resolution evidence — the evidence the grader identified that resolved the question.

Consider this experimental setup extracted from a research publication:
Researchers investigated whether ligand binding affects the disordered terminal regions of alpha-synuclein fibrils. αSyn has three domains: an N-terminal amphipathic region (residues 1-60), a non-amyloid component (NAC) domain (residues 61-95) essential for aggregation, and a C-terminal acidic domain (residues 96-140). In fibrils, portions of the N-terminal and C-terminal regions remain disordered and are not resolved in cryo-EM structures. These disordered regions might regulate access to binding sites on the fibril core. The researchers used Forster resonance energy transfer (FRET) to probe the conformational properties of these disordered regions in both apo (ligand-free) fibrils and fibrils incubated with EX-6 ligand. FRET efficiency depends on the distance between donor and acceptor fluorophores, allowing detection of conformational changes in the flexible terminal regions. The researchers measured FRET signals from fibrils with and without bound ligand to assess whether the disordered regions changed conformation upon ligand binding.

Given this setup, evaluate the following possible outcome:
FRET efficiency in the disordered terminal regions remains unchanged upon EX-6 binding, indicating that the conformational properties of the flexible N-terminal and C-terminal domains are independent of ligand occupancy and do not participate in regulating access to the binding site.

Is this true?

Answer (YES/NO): YES